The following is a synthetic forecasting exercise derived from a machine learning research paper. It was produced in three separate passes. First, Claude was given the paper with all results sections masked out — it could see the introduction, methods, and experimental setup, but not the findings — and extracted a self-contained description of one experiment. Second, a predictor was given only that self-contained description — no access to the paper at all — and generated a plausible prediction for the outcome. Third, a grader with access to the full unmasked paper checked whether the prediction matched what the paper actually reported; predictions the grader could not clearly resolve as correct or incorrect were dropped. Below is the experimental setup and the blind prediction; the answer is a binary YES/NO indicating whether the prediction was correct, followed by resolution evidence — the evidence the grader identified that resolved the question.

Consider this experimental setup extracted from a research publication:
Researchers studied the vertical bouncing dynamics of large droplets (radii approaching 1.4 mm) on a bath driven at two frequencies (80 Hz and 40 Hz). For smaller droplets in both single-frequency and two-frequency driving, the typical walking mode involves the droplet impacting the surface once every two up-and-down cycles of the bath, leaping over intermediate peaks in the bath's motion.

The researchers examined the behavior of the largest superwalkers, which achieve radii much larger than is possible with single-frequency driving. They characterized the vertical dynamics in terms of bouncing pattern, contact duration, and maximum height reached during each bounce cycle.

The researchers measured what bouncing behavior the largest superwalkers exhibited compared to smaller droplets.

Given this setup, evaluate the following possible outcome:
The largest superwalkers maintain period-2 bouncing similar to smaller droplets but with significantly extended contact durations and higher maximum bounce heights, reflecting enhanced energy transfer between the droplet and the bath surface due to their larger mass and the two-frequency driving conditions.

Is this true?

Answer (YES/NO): NO